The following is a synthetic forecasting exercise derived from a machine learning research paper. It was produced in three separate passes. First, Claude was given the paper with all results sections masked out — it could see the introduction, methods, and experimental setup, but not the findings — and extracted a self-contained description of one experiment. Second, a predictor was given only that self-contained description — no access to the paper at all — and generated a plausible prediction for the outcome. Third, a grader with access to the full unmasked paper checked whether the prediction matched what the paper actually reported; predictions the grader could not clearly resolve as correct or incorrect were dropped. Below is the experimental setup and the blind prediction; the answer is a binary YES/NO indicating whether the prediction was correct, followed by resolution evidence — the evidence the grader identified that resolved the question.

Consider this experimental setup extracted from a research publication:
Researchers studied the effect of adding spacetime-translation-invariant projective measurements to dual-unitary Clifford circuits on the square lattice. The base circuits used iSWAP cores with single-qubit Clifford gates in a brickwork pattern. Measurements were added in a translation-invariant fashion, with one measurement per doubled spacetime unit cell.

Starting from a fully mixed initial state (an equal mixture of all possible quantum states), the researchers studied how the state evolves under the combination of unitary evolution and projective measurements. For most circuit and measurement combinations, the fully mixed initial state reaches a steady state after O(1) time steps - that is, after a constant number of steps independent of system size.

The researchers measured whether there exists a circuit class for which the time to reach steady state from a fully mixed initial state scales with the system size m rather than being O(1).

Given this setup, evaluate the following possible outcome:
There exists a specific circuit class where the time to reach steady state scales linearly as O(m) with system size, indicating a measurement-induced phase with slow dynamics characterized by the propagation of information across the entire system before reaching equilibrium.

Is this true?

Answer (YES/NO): YES